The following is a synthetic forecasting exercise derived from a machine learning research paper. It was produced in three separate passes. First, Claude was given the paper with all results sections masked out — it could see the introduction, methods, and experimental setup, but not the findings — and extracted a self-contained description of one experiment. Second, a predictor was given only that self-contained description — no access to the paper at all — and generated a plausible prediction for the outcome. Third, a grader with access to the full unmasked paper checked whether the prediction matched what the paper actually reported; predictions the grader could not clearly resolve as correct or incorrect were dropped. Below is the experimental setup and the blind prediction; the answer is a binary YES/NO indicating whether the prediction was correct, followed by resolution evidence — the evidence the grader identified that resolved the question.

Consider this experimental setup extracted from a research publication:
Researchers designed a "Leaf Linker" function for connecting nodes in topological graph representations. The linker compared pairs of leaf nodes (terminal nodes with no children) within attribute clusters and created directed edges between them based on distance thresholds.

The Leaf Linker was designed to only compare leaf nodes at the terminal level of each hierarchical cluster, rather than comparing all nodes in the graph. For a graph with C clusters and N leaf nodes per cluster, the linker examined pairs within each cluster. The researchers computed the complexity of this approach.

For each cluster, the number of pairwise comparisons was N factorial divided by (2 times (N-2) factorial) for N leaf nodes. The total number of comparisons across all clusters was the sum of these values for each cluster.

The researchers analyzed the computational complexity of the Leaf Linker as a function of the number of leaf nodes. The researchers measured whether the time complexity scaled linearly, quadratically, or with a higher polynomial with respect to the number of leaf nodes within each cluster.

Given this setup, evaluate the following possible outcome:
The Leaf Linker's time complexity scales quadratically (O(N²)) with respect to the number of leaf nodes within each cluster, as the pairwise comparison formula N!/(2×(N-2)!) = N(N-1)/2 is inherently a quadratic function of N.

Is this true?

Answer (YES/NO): YES